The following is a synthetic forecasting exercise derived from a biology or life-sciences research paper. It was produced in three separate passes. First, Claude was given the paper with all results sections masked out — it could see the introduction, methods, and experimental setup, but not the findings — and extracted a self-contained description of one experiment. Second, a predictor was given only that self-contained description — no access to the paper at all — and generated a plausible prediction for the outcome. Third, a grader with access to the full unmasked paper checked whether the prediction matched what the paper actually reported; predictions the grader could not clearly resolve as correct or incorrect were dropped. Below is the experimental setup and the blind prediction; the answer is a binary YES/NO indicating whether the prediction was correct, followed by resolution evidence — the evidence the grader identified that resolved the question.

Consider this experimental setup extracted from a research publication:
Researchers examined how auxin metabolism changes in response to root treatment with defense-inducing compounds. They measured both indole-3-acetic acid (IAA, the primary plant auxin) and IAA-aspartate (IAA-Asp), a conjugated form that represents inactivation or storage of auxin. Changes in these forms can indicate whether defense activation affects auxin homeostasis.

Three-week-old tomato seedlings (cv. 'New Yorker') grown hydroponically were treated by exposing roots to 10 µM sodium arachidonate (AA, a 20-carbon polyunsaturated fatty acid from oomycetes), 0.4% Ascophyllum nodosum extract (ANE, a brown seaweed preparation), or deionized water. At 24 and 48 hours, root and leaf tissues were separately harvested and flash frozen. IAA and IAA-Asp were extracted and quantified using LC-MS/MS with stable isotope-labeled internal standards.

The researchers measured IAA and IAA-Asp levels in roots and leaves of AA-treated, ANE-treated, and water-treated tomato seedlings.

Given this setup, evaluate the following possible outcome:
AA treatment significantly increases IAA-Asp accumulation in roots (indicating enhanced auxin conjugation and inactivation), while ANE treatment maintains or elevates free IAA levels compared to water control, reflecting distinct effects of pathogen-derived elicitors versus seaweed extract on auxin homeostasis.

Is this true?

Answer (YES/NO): NO